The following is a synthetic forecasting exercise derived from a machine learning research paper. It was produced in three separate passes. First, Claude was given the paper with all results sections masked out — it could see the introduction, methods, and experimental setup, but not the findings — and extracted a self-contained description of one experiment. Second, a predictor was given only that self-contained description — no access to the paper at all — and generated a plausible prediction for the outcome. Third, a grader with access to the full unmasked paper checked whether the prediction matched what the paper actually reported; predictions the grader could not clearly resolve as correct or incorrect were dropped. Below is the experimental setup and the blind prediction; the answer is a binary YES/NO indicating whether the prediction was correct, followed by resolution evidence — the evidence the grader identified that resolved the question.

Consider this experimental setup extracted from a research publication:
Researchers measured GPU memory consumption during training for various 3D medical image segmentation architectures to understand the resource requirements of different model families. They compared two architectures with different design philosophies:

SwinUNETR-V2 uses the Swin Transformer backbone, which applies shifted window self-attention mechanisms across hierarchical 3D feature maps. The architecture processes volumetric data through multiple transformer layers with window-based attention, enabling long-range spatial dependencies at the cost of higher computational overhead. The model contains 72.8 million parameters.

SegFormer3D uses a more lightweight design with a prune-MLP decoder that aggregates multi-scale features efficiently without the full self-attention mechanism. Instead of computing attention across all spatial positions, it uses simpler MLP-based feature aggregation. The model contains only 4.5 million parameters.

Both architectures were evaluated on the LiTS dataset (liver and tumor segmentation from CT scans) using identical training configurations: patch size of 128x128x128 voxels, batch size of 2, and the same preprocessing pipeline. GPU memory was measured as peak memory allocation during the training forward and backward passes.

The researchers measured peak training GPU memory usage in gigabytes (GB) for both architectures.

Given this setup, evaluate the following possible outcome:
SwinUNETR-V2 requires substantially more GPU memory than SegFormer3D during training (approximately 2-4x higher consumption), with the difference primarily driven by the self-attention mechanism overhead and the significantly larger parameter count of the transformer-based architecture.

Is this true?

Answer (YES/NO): NO